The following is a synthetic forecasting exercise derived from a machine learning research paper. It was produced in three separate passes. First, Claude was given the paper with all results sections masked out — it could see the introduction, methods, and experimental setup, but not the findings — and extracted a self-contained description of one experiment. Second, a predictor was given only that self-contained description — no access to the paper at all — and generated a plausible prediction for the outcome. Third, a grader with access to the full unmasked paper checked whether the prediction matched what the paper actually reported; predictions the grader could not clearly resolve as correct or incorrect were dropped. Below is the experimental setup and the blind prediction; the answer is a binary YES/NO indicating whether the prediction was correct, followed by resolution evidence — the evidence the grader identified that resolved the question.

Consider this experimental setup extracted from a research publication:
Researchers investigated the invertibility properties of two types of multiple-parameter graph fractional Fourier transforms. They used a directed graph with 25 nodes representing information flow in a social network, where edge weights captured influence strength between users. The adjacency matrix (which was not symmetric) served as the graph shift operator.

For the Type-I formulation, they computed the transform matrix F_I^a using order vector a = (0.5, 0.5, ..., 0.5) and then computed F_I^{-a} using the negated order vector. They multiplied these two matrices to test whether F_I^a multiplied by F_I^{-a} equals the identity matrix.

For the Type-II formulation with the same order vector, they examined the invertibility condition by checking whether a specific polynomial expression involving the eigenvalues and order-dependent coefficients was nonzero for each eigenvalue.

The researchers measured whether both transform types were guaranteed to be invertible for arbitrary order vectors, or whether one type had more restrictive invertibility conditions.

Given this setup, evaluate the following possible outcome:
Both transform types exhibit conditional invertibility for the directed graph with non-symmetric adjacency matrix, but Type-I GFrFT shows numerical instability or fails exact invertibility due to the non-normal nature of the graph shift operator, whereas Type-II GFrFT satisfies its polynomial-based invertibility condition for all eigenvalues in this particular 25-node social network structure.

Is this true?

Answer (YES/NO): NO